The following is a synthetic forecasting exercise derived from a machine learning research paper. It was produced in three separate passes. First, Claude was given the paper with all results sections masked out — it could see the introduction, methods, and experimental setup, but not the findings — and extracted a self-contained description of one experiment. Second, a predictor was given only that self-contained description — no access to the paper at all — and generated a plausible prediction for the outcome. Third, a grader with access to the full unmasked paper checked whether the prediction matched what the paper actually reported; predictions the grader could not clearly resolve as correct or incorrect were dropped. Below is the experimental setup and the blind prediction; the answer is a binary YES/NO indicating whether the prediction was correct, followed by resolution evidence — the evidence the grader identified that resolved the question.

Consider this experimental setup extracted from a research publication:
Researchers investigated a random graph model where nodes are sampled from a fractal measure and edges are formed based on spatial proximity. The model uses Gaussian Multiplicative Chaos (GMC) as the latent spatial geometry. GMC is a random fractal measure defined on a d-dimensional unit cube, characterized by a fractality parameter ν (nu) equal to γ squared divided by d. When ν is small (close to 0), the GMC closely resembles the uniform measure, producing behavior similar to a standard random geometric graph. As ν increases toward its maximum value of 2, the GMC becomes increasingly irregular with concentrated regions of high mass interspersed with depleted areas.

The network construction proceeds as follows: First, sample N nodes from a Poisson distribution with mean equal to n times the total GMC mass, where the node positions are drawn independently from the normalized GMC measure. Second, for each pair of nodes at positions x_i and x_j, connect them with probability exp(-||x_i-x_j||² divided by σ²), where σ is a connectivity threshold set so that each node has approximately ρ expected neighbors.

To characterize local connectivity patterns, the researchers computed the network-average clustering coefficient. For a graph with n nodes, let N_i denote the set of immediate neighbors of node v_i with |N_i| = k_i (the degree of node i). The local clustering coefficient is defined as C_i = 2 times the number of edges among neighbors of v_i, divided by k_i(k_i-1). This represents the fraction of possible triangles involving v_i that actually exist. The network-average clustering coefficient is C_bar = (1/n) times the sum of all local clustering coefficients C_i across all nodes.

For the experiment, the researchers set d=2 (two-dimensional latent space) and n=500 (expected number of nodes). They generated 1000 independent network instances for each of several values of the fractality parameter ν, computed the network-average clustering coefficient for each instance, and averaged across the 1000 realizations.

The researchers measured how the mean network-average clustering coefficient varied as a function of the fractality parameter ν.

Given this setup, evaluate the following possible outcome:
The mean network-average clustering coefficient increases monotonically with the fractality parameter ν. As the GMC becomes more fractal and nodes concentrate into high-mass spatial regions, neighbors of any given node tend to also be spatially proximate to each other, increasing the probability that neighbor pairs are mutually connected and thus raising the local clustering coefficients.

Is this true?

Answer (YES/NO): YES